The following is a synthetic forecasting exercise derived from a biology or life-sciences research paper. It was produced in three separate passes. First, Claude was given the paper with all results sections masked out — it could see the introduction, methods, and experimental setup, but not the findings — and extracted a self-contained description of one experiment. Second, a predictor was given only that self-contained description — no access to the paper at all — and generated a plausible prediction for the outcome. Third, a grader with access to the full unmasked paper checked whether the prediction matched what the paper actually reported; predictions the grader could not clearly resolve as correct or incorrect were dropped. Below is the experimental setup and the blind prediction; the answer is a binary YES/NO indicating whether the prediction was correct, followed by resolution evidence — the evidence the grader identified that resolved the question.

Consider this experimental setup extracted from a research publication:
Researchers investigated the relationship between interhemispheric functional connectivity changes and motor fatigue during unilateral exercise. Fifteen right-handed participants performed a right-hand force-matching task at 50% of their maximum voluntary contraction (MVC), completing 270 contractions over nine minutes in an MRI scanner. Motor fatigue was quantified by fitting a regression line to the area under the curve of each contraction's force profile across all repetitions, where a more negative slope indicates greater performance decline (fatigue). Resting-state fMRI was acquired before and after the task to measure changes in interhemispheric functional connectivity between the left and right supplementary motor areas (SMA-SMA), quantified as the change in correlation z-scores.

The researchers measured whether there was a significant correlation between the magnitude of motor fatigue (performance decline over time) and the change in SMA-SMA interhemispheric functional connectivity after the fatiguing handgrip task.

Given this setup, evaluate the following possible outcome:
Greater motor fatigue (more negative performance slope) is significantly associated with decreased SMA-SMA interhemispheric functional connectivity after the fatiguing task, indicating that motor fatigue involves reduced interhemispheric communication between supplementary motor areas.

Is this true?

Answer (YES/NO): NO